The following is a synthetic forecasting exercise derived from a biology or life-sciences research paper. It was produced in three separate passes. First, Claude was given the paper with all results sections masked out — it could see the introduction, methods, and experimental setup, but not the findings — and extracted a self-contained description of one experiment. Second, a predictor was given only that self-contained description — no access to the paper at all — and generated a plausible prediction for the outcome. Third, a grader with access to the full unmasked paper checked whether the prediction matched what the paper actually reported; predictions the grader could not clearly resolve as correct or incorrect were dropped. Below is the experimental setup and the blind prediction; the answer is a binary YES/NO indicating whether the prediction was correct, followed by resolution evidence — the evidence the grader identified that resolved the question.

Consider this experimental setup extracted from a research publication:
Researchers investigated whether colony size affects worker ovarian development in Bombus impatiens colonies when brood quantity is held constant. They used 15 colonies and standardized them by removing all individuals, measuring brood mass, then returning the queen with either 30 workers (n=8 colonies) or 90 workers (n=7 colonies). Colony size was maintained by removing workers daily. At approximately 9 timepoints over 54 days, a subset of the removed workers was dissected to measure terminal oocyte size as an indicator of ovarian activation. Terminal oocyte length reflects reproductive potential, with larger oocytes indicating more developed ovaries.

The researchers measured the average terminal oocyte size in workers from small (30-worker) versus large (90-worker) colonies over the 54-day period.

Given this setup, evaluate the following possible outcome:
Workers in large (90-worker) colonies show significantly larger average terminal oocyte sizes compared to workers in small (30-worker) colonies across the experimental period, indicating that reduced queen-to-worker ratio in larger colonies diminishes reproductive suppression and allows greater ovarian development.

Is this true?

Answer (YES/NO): YES